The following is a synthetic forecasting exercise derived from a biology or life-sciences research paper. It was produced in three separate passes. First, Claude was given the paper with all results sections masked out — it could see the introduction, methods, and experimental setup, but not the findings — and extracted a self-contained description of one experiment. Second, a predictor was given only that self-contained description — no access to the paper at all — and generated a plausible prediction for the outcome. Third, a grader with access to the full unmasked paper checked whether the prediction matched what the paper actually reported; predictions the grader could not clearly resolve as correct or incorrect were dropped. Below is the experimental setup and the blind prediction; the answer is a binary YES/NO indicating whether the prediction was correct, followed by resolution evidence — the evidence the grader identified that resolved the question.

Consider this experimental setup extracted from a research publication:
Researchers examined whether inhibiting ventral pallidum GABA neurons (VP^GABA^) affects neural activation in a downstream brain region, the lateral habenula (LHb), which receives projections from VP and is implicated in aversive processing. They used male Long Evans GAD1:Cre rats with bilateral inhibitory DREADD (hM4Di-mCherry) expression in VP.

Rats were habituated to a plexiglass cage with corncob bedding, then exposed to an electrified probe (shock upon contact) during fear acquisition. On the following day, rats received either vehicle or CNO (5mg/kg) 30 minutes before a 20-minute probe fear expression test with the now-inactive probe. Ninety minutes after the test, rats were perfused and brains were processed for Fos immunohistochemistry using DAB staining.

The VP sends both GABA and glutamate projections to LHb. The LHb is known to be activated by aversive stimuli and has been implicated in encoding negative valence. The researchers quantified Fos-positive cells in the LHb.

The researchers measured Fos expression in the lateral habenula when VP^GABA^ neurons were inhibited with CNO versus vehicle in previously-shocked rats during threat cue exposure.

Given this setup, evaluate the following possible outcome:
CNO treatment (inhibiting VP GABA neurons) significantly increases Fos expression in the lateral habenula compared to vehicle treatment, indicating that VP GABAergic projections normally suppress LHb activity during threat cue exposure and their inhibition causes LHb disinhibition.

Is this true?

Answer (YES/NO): YES